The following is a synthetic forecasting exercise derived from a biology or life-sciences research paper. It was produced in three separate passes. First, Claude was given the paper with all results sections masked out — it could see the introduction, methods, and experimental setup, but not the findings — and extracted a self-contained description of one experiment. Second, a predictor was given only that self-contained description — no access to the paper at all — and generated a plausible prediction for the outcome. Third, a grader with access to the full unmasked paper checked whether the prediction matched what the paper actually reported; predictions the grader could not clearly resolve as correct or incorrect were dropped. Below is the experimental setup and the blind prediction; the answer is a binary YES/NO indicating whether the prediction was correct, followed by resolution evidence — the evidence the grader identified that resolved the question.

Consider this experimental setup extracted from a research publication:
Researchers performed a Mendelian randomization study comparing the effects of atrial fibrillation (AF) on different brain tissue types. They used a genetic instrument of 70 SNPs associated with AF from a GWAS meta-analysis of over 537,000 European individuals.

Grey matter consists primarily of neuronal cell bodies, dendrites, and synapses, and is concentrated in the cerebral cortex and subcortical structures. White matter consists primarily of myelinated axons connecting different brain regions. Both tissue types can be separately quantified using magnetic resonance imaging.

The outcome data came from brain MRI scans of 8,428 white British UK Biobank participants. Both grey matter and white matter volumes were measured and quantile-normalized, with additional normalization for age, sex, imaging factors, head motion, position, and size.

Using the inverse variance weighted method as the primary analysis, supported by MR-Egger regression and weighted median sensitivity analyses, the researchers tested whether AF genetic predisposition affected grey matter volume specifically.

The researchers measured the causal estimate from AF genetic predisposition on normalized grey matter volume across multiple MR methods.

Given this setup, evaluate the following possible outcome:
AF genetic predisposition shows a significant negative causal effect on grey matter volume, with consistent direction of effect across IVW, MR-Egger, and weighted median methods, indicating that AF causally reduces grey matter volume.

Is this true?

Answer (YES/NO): NO